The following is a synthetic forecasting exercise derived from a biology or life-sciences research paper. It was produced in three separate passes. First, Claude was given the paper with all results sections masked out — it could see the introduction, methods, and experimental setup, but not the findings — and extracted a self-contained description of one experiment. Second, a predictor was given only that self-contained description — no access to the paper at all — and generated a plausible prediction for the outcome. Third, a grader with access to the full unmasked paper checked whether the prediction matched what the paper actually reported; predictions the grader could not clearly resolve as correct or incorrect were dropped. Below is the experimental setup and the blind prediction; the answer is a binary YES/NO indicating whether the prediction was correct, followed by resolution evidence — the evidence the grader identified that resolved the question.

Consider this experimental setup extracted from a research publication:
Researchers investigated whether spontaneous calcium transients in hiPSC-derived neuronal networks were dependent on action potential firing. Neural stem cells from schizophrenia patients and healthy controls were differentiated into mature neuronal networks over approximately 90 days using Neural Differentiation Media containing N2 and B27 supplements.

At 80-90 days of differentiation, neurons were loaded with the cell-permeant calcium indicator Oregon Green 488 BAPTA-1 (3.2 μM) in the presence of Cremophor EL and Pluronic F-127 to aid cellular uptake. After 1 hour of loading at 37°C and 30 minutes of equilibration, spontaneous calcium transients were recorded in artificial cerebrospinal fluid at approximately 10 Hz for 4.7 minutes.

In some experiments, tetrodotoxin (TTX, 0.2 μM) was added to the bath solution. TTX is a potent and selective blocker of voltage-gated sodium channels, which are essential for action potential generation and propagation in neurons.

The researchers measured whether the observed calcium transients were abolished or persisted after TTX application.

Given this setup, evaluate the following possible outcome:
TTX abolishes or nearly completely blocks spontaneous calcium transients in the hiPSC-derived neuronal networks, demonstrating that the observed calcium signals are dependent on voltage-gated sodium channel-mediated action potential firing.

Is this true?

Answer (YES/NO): NO